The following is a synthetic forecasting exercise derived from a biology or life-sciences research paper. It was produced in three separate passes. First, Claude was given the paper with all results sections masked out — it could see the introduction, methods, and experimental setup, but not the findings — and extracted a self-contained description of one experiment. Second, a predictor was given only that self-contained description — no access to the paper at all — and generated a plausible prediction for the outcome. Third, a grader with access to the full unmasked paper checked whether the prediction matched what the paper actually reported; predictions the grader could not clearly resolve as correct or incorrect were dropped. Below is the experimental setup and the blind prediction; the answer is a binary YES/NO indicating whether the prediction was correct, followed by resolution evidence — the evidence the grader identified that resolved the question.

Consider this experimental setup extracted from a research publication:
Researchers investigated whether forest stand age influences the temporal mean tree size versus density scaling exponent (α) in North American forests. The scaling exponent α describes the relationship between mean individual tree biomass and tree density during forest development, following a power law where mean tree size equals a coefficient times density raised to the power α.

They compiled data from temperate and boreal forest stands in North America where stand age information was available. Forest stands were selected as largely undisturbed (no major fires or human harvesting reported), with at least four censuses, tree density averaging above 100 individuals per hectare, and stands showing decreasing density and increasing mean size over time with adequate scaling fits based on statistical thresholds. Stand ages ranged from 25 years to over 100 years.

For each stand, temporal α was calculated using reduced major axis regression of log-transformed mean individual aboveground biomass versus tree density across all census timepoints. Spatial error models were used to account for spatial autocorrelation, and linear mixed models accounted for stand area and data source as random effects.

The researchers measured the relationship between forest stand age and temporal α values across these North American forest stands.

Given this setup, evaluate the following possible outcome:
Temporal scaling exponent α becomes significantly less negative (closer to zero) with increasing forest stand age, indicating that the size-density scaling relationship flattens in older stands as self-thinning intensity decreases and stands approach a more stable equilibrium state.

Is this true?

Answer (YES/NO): YES